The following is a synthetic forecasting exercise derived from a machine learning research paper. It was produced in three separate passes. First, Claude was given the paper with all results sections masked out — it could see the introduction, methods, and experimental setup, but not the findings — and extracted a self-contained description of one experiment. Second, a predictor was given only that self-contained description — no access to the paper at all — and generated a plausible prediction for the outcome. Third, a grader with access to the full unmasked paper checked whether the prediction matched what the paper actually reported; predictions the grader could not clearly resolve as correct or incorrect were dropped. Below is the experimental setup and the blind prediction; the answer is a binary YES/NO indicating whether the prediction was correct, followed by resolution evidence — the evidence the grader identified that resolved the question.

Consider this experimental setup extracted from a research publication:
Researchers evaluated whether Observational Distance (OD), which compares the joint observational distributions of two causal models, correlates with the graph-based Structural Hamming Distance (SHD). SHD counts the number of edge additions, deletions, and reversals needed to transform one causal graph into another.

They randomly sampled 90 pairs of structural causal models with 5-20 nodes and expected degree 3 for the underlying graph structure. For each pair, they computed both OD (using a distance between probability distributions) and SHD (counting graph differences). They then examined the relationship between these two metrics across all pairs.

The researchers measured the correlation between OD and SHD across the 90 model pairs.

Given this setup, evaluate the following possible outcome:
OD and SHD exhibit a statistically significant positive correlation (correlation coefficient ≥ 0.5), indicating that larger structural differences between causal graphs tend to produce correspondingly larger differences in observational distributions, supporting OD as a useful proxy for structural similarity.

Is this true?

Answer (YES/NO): NO